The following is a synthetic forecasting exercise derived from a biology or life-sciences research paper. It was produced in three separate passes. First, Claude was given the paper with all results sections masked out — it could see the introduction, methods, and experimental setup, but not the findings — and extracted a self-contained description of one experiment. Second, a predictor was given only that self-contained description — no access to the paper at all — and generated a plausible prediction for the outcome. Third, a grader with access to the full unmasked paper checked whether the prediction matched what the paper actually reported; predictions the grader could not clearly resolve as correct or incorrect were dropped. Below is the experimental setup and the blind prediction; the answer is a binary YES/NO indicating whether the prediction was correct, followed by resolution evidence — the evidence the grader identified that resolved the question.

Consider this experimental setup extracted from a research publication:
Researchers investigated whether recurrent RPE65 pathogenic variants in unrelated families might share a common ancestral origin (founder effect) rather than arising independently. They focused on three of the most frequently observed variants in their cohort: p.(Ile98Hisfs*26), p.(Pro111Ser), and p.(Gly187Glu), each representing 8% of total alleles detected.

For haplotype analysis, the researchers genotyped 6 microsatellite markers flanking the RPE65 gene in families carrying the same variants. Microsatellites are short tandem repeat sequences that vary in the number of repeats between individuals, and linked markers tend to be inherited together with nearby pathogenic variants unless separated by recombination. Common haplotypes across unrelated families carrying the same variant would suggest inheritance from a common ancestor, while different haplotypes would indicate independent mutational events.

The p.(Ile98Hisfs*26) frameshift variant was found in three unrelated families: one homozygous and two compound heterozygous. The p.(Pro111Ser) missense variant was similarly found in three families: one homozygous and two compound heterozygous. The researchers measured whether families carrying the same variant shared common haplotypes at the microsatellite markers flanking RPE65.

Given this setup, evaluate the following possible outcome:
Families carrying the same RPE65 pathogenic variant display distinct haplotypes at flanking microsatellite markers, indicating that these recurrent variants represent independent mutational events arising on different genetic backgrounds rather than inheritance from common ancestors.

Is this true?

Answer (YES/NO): NO